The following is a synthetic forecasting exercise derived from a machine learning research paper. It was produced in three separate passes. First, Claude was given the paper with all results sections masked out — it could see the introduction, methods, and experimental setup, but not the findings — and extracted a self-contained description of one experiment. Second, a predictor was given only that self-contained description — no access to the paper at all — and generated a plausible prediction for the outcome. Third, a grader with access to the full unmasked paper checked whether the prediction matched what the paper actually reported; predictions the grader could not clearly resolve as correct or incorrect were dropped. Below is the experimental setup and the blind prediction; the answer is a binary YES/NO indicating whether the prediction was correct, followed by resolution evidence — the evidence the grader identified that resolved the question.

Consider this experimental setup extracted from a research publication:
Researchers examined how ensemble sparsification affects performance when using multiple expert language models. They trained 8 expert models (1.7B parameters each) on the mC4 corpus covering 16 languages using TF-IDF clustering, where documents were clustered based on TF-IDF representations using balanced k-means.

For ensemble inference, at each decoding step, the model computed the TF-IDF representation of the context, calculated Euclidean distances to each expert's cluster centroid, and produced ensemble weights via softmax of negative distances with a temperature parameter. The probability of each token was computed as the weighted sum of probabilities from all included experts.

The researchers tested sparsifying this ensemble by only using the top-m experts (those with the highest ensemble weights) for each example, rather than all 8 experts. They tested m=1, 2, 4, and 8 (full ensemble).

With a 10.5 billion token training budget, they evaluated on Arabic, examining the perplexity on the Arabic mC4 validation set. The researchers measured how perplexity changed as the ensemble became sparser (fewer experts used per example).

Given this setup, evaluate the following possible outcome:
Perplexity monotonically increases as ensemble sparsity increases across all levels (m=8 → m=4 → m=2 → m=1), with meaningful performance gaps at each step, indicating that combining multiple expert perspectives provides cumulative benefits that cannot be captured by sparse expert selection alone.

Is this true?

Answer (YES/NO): NO